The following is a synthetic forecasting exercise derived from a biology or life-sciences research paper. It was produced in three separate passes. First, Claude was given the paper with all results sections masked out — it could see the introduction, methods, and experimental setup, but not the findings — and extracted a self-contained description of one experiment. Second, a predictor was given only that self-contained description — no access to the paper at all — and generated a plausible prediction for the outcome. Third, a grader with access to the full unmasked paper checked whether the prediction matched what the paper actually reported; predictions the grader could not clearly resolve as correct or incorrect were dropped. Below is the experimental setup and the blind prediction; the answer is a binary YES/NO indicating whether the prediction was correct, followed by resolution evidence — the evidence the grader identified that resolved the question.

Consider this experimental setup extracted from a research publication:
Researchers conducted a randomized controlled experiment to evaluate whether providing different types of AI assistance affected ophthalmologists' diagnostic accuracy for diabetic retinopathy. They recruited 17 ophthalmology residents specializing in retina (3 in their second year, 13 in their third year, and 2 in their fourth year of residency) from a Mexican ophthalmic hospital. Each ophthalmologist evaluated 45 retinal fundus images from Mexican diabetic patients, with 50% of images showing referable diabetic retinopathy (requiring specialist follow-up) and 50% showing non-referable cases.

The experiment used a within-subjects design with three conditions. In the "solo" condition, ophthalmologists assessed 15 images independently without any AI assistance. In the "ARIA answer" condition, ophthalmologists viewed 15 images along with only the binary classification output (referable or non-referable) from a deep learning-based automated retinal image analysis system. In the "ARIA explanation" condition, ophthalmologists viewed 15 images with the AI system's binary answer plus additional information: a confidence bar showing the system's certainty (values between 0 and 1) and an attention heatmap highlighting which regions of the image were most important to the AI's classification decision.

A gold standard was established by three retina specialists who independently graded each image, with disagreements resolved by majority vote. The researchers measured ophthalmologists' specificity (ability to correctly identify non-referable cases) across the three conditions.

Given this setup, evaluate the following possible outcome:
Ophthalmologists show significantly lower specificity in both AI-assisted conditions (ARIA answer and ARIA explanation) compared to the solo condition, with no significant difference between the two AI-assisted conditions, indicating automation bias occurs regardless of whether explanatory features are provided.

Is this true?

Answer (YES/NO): NO